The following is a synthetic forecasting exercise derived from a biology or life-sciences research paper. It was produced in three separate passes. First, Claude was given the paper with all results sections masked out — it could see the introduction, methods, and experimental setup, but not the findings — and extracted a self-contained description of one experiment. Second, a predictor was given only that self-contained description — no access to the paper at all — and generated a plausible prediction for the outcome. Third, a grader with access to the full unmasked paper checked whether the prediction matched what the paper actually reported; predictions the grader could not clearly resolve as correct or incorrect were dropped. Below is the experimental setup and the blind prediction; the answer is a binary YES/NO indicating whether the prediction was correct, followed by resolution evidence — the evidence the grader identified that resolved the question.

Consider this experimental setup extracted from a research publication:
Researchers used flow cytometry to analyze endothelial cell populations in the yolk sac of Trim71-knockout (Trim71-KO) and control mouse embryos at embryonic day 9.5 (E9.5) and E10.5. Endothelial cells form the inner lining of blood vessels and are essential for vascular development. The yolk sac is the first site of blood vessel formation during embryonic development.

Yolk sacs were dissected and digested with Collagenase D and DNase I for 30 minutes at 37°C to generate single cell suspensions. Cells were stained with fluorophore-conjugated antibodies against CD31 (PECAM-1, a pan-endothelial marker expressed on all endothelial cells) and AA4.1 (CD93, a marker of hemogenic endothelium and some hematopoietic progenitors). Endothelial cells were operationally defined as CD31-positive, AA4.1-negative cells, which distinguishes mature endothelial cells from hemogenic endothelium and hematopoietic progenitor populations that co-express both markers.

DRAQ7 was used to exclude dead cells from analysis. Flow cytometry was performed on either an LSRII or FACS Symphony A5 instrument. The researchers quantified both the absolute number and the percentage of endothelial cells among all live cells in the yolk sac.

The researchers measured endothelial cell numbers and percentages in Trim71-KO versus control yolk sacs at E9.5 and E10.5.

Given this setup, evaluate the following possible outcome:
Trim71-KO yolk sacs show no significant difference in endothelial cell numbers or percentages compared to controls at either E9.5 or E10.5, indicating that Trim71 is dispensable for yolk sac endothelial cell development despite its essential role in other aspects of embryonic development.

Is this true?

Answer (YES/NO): YES